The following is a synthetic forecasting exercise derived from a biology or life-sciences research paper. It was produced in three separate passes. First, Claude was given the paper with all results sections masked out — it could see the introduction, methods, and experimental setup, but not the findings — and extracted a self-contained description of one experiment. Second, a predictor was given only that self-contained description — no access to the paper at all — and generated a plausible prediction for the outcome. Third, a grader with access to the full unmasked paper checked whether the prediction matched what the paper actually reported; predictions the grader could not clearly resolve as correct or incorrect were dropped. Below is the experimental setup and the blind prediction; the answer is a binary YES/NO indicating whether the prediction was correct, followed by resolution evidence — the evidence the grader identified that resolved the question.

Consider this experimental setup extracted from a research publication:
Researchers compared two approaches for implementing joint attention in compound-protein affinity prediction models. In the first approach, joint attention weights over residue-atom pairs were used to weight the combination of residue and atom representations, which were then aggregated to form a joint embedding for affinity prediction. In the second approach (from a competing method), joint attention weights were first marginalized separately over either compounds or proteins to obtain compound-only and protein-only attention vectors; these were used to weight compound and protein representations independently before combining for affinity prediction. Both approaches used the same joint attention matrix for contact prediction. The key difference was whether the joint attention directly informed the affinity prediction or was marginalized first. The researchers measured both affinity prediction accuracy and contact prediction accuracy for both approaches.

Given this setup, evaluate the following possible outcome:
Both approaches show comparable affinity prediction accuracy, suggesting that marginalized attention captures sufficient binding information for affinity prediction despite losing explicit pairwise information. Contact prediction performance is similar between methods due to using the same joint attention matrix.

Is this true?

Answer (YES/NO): NO